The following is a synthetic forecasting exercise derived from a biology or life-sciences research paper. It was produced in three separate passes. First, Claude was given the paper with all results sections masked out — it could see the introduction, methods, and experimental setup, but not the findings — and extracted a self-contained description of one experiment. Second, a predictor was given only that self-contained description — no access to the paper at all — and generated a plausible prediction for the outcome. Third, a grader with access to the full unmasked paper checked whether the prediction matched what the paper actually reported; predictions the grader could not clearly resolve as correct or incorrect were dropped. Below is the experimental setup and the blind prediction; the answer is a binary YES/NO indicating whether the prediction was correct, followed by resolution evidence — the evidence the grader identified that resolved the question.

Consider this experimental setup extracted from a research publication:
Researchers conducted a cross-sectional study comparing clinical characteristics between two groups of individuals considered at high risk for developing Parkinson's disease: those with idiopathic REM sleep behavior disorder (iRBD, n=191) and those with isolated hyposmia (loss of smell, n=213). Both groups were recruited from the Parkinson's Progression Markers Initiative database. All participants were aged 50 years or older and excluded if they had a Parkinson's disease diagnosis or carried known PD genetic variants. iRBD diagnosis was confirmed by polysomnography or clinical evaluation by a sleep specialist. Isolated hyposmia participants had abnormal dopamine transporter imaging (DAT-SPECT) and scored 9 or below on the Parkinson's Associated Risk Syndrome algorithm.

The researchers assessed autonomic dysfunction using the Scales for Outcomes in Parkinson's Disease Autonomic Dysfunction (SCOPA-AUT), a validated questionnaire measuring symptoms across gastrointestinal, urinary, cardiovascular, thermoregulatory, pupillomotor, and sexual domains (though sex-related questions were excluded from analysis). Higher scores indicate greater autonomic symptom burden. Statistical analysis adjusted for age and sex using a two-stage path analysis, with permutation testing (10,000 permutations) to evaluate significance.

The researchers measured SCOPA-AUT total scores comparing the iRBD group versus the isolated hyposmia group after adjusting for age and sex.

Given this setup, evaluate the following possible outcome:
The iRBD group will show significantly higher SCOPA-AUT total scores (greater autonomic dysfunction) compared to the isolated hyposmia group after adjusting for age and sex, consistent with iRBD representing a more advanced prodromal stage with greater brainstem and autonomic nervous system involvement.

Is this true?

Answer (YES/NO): YES